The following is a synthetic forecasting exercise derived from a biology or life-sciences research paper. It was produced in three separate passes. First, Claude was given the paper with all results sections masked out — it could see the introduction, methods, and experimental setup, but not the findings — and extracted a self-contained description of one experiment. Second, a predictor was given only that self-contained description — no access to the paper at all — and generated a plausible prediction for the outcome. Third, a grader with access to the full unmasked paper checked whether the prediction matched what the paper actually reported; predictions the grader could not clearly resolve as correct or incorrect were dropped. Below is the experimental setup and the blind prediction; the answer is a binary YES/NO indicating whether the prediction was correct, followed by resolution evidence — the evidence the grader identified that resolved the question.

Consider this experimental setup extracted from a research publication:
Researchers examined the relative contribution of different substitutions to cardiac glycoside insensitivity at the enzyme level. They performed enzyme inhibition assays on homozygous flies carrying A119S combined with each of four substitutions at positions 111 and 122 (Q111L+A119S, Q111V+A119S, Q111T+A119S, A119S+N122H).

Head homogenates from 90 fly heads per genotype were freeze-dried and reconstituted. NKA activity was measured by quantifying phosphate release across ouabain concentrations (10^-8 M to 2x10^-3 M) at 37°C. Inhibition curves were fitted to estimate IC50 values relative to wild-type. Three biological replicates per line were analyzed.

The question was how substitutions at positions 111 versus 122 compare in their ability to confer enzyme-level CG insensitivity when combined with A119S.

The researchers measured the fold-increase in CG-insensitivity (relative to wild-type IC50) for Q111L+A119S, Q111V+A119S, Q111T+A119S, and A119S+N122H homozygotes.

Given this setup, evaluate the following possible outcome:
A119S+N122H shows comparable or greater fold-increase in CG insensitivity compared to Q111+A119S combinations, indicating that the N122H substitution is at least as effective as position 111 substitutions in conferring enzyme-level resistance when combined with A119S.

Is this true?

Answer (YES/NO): YES